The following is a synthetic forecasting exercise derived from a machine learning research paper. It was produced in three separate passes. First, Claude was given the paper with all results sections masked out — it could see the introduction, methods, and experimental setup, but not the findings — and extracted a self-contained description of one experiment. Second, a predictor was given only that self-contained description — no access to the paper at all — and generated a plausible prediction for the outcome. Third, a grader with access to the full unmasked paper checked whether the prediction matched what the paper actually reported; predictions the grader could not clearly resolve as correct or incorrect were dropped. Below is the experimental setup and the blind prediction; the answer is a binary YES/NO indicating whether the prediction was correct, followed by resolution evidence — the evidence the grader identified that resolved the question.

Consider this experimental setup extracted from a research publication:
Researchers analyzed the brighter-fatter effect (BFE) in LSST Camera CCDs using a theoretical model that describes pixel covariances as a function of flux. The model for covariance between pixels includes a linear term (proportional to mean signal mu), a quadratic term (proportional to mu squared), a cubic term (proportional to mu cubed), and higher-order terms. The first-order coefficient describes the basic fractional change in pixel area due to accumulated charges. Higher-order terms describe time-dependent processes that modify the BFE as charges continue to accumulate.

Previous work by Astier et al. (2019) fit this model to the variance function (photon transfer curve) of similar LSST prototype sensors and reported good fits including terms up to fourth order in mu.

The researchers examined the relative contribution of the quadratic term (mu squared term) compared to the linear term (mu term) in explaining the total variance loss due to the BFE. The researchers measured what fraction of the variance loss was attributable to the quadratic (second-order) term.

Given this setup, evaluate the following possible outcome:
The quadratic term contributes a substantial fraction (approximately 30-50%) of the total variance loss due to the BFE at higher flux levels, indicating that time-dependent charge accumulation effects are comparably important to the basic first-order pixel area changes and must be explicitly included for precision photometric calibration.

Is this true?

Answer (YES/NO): NO